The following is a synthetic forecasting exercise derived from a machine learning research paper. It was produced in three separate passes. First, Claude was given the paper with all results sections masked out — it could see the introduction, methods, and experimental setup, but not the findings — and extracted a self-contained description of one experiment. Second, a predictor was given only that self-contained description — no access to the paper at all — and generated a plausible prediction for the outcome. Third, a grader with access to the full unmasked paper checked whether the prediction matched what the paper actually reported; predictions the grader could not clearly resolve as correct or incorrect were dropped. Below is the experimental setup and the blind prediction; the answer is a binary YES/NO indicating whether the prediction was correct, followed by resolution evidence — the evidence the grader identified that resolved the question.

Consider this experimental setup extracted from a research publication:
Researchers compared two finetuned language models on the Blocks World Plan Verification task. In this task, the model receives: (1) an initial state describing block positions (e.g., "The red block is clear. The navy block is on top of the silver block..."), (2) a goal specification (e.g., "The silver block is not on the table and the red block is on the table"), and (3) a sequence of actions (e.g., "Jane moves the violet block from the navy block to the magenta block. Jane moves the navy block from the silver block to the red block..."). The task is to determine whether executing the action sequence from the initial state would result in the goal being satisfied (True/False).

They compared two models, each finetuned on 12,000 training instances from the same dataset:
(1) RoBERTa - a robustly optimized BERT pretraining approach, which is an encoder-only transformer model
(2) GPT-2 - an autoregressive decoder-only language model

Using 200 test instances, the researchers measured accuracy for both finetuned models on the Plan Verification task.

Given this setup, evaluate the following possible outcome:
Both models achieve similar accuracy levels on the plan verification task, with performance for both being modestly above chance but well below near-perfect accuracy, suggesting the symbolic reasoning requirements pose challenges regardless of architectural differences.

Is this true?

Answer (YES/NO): NO